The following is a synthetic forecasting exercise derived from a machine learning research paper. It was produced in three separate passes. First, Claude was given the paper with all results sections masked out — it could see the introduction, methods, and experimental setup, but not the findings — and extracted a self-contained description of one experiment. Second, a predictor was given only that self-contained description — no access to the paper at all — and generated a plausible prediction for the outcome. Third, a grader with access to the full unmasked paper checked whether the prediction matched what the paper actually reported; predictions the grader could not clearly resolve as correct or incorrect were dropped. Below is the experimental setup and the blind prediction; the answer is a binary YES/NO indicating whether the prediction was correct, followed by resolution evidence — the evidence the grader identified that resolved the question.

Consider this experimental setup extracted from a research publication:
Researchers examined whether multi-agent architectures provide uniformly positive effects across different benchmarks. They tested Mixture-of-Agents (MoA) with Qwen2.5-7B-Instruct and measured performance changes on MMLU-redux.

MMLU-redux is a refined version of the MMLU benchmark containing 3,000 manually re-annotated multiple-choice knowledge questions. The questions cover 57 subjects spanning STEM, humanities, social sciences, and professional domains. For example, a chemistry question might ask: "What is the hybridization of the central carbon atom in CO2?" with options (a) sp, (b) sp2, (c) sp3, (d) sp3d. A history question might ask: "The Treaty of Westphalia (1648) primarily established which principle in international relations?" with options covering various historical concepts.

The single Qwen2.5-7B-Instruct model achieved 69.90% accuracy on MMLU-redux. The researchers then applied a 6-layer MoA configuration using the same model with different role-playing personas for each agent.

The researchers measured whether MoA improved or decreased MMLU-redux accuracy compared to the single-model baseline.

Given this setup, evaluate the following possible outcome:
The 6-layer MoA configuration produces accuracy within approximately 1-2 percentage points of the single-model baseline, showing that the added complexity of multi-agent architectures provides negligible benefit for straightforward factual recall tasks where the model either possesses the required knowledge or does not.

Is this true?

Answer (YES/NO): NO